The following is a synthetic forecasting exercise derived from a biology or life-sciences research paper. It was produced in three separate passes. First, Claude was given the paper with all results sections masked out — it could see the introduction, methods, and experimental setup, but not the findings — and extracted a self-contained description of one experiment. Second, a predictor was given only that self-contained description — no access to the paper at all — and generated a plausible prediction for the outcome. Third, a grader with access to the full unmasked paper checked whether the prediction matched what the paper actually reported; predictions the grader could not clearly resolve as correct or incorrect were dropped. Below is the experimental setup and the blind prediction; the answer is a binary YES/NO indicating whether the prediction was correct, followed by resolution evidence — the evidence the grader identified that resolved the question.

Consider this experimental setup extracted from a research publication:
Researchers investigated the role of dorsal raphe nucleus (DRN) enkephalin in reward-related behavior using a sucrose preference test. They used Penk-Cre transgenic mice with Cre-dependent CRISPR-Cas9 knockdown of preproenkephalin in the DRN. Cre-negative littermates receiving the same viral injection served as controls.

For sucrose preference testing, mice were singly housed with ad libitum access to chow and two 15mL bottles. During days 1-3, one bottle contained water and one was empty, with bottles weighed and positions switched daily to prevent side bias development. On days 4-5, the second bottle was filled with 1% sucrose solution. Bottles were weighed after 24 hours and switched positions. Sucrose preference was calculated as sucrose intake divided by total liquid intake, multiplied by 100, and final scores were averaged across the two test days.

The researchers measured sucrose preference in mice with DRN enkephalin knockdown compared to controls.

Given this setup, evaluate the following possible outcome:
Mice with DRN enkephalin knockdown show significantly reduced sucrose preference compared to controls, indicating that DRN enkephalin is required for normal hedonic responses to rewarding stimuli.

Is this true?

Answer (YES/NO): YES